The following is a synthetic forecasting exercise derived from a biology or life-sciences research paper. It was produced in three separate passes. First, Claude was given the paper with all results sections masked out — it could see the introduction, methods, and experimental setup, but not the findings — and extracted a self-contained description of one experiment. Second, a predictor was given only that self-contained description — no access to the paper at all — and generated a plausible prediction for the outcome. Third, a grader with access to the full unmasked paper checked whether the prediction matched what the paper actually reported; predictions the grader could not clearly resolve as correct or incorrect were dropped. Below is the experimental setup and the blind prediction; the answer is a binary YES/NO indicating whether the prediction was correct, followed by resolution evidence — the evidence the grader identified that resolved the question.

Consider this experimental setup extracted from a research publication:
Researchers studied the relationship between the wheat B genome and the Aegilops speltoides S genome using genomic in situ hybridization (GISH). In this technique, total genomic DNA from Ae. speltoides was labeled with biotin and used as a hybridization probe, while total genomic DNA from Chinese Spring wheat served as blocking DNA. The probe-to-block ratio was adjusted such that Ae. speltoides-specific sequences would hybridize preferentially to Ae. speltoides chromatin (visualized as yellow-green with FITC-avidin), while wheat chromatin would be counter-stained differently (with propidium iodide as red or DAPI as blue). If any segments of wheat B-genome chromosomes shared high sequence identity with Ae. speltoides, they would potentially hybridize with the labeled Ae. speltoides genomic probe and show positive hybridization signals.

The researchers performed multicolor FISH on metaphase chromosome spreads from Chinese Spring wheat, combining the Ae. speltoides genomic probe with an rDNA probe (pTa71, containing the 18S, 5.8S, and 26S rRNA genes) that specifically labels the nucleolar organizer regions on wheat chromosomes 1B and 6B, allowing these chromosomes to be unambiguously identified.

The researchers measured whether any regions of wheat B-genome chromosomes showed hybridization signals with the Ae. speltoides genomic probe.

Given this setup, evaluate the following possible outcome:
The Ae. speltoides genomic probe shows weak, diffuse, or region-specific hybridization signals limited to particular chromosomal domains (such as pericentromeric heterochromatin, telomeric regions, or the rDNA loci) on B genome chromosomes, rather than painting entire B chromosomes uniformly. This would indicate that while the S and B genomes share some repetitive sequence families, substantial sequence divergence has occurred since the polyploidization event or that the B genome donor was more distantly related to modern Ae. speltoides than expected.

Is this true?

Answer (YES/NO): YES